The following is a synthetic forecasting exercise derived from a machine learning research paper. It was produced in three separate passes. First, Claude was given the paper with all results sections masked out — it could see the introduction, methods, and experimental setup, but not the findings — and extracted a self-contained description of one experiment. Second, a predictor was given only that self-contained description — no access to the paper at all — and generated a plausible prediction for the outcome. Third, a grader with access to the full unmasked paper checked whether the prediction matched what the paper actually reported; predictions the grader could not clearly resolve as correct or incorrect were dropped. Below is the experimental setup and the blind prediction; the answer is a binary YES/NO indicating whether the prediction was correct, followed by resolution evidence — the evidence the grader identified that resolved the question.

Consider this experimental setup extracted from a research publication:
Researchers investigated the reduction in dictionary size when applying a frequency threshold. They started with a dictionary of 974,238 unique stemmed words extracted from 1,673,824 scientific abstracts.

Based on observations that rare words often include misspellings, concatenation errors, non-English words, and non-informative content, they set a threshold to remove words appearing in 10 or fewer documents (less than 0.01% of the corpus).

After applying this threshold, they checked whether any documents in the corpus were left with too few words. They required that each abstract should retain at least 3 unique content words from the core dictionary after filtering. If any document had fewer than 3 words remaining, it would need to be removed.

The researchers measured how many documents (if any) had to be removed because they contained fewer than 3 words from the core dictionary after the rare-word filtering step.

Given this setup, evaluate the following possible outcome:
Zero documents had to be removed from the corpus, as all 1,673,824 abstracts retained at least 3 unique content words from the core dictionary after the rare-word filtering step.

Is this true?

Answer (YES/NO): YES